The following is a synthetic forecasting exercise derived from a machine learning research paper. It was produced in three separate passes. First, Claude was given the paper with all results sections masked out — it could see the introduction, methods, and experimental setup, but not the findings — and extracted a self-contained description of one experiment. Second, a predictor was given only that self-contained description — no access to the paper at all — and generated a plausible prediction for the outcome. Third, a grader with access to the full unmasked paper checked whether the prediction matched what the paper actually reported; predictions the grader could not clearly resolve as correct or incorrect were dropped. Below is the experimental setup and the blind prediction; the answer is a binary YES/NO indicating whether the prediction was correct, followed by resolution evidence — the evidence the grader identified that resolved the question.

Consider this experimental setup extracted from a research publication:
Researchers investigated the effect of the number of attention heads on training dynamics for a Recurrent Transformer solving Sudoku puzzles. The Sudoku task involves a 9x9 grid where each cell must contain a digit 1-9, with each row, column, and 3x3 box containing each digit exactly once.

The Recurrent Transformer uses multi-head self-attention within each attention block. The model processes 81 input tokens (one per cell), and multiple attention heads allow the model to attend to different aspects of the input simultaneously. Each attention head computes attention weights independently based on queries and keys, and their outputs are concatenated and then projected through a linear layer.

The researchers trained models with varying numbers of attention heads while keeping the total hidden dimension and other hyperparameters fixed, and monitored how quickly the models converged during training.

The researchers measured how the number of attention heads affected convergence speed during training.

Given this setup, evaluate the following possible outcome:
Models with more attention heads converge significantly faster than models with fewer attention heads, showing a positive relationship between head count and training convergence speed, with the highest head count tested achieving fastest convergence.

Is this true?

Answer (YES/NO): YES